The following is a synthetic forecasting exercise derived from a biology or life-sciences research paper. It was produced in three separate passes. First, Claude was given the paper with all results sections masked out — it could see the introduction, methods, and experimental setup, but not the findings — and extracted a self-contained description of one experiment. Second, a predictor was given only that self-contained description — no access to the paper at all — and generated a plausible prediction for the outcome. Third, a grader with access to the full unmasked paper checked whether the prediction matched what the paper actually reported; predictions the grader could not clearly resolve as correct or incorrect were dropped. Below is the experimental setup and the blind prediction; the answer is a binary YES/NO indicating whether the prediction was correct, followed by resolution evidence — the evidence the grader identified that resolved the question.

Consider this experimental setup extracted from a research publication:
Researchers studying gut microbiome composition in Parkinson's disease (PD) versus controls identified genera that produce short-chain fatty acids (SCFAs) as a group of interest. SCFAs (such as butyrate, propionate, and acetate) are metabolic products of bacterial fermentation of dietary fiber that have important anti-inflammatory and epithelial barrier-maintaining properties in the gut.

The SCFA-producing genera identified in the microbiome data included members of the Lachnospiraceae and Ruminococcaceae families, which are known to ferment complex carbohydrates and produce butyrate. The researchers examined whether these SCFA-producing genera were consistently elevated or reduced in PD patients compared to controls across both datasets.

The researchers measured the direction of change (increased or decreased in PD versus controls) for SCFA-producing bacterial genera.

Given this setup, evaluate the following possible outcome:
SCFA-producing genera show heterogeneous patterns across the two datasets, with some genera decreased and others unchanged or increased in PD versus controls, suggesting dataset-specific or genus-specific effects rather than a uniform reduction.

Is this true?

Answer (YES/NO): NO